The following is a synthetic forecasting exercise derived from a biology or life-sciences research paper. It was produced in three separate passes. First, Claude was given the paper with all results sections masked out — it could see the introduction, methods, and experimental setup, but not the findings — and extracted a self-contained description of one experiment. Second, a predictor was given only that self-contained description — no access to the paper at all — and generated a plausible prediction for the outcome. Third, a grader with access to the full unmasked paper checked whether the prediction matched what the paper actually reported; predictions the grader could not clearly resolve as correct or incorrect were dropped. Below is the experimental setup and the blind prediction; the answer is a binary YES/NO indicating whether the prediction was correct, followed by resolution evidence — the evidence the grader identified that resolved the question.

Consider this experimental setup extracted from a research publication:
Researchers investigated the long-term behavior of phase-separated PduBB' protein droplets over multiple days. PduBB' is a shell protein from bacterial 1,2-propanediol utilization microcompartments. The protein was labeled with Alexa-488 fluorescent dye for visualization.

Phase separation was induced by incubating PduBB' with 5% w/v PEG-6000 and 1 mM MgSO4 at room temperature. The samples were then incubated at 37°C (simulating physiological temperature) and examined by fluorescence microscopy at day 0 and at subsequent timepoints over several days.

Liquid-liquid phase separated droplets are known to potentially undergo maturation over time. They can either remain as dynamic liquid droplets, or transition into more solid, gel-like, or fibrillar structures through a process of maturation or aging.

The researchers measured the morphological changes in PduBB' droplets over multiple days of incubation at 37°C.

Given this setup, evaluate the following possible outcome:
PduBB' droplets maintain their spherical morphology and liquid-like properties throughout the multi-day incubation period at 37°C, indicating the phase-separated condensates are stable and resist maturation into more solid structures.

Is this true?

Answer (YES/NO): YES